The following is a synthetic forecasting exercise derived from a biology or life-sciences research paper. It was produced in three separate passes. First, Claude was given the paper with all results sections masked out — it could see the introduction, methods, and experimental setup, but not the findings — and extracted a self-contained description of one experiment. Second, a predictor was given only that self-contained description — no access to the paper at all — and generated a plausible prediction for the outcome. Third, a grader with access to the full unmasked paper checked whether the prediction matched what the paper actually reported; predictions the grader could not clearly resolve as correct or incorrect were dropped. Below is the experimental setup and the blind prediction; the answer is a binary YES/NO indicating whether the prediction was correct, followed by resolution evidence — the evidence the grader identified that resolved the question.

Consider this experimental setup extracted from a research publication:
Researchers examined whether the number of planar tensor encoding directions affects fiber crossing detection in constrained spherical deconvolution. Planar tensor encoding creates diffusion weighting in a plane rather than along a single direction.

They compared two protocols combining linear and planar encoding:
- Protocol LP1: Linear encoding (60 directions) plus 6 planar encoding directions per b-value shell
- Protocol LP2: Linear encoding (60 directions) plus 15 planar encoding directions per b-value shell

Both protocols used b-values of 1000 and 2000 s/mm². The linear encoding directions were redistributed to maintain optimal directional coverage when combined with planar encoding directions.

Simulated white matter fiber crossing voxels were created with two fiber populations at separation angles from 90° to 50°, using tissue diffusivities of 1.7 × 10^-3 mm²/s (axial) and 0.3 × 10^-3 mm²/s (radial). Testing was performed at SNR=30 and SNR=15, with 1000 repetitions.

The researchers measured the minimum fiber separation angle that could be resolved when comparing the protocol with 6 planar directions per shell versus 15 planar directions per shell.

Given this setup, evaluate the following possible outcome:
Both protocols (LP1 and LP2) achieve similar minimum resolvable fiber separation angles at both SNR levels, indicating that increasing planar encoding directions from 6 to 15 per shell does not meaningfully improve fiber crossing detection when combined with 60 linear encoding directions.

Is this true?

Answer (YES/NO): YES